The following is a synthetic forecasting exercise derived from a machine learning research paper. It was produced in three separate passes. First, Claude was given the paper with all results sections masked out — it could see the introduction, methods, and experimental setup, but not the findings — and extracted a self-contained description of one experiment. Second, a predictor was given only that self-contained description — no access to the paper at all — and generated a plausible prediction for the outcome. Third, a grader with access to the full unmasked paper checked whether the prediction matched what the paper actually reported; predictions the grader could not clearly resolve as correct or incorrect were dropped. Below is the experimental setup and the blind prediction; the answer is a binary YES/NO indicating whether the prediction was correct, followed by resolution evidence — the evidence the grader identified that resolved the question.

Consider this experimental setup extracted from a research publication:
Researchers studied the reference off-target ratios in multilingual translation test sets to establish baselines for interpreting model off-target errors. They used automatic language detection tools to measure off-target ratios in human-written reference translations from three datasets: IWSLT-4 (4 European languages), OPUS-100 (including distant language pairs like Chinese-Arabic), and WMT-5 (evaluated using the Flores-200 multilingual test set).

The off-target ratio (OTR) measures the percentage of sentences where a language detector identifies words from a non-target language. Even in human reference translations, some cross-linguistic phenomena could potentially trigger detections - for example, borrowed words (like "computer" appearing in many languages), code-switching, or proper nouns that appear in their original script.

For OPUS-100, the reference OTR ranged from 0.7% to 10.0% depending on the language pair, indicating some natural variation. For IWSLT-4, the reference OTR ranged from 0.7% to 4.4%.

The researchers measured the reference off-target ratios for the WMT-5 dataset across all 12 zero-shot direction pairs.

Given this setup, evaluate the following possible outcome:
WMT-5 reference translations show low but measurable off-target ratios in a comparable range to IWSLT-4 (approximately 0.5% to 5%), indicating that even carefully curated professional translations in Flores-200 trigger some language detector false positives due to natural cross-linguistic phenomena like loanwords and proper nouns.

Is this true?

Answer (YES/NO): NO